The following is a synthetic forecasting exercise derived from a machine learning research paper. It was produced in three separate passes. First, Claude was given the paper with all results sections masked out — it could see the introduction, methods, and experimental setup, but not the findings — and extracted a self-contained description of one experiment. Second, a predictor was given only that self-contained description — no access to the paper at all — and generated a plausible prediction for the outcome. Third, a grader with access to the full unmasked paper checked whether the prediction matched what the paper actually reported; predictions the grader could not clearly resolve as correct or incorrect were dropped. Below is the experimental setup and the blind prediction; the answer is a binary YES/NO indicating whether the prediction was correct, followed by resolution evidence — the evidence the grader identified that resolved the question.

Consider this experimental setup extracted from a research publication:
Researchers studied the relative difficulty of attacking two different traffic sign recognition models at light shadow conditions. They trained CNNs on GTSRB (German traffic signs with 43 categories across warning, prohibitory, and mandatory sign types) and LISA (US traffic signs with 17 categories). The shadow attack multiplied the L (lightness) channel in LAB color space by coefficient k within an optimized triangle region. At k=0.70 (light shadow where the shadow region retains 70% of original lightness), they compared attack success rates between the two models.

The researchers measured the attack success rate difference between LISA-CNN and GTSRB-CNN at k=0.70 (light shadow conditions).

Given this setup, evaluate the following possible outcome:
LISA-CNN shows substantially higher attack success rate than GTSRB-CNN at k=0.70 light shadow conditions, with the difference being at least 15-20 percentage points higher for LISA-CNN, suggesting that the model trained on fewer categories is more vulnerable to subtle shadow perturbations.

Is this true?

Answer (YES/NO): NO